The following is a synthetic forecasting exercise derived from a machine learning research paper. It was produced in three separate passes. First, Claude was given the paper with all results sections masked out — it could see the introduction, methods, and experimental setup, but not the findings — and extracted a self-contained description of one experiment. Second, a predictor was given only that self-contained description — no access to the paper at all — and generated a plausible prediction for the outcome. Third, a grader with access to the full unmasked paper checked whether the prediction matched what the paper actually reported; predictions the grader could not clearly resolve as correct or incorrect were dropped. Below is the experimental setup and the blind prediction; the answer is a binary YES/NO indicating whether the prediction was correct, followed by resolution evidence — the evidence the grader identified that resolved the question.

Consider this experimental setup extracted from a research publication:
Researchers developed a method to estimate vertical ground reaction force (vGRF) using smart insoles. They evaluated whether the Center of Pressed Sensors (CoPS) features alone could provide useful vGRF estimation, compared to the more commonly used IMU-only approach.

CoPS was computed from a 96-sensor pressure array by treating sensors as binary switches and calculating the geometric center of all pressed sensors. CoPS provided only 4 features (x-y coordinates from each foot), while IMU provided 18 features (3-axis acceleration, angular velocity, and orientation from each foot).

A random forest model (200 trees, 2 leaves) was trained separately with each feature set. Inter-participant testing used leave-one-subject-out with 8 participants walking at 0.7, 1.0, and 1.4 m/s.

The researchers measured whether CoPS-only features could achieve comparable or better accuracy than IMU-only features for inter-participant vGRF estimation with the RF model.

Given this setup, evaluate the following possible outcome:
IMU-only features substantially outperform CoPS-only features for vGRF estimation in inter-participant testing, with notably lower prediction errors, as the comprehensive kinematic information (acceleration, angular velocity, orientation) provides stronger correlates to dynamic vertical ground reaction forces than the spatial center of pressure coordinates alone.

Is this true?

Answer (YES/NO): NO